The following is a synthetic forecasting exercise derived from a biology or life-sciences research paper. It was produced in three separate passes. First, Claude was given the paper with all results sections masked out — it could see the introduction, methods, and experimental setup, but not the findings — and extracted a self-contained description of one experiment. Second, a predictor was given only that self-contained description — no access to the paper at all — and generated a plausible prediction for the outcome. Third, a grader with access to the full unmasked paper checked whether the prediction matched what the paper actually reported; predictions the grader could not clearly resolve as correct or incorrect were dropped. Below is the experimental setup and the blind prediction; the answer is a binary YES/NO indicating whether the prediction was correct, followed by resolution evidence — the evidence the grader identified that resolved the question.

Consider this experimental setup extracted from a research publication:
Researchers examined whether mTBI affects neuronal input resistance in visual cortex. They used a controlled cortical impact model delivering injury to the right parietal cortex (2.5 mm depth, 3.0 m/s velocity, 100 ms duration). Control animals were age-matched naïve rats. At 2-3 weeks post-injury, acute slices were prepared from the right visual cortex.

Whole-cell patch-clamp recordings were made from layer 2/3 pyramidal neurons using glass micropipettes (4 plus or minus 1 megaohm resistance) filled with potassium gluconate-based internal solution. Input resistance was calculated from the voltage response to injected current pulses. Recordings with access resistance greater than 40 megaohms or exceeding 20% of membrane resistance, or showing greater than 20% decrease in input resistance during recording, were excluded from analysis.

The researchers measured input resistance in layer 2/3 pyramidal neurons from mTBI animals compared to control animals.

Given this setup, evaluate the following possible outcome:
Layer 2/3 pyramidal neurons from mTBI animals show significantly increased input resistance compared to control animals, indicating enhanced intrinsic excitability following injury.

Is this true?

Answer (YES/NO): YES